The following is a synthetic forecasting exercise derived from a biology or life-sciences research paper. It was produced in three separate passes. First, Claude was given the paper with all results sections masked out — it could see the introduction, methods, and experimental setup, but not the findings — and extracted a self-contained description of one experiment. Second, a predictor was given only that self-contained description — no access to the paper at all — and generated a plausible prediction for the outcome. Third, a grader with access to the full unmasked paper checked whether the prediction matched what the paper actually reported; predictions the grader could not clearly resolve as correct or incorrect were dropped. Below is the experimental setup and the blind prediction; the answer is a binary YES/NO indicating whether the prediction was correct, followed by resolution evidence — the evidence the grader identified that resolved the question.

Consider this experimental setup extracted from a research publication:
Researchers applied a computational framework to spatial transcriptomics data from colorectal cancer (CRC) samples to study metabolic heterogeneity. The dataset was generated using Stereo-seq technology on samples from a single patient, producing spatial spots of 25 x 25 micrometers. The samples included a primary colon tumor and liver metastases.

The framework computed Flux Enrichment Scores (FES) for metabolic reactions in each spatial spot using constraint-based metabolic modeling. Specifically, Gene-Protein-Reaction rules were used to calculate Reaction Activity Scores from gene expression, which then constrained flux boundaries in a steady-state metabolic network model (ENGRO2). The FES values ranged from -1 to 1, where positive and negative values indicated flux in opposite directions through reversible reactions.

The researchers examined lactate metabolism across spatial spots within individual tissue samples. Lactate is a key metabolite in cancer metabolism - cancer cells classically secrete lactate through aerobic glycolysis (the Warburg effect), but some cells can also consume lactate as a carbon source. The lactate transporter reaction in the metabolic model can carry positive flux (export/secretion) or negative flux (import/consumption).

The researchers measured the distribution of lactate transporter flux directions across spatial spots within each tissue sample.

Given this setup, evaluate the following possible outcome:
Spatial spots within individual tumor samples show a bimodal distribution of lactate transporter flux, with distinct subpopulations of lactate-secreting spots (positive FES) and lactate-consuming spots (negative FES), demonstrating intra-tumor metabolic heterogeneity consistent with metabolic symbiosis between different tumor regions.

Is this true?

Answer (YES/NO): NO